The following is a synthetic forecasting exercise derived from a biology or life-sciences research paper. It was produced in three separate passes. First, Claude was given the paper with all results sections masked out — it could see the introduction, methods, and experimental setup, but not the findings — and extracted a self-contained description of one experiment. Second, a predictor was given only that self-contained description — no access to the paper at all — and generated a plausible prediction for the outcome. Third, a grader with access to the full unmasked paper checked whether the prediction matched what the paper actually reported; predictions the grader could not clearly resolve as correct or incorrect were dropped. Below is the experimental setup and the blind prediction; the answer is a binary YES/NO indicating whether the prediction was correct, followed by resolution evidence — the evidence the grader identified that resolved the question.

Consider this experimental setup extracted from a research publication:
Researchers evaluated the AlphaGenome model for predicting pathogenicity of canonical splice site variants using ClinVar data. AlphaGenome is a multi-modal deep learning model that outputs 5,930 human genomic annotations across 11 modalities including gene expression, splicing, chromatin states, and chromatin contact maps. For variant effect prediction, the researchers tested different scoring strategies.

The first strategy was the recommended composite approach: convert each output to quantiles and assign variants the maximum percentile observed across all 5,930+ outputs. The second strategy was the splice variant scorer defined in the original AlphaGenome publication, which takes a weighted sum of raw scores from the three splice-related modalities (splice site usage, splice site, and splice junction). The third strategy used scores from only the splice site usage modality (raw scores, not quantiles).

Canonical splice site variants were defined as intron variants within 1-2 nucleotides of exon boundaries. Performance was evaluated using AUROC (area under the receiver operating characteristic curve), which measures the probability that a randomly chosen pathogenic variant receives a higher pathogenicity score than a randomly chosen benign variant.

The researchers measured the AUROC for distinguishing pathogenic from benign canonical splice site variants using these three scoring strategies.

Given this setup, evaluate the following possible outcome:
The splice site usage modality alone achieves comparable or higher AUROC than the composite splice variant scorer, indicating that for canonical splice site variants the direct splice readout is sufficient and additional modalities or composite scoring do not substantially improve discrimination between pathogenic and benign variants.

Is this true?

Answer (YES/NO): YES